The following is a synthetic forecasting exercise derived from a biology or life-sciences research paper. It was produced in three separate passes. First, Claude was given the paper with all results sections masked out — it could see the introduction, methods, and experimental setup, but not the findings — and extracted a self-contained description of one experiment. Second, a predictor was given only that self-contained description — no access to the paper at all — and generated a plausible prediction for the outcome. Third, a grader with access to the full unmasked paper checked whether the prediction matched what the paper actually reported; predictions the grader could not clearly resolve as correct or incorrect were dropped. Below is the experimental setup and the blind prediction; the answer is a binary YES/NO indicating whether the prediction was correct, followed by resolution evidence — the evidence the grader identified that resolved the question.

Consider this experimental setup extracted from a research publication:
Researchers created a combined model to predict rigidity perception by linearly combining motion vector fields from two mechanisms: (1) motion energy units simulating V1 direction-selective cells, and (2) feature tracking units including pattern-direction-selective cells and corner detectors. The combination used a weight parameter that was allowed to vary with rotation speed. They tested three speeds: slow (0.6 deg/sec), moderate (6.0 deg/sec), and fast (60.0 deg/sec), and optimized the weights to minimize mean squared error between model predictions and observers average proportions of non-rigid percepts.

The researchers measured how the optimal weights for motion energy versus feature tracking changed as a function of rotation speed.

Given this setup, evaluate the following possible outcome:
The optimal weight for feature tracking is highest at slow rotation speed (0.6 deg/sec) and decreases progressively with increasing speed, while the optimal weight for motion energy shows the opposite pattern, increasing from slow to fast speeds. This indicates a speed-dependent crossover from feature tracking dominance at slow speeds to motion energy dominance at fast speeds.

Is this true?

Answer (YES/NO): YES